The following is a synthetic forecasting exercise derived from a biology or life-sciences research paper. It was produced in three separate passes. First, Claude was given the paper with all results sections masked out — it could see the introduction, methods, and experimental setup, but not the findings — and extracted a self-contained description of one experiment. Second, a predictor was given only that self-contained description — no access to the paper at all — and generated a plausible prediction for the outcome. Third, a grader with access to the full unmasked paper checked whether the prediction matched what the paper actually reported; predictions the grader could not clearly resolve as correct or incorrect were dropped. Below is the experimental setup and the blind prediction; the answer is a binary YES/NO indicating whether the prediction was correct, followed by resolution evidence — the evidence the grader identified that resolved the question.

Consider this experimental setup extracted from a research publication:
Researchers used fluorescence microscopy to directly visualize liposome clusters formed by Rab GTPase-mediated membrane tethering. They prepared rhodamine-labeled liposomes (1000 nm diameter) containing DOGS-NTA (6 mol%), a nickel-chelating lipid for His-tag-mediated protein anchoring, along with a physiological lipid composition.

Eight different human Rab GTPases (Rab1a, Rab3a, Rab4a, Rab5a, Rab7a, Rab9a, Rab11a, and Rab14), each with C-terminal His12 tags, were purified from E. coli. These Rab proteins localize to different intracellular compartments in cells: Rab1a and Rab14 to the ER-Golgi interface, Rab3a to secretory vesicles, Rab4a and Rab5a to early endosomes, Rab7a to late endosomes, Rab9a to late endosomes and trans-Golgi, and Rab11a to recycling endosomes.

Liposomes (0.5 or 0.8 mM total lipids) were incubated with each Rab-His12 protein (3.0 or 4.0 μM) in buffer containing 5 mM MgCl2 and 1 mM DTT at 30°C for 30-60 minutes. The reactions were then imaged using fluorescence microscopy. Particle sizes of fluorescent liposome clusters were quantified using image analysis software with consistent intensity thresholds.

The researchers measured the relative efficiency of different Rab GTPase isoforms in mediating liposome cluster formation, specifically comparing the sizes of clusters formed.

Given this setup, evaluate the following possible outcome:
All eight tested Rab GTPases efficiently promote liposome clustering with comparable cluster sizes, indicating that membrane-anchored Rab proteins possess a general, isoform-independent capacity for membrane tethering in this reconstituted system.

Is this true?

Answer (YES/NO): NO